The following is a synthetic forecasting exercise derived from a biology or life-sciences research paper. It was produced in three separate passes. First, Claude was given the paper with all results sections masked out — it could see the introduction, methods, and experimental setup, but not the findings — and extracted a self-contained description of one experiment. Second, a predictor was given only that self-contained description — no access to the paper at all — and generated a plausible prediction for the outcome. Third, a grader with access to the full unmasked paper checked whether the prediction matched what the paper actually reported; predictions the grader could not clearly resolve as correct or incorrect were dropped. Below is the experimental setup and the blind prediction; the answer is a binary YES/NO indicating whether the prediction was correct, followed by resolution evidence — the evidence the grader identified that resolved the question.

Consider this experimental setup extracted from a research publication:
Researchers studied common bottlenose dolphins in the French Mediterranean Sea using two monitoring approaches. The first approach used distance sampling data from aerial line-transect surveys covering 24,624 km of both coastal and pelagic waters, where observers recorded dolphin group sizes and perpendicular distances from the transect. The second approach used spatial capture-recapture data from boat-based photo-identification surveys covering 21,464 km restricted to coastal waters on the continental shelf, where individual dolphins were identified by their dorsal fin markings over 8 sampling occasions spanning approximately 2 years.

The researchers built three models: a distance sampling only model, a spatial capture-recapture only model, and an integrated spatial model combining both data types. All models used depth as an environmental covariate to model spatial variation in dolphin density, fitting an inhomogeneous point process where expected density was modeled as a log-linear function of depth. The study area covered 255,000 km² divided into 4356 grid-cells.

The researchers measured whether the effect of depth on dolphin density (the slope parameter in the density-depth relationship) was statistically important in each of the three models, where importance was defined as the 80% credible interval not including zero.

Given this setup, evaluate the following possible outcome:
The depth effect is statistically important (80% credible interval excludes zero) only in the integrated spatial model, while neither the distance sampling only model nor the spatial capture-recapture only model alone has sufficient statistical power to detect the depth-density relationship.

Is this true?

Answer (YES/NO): NO